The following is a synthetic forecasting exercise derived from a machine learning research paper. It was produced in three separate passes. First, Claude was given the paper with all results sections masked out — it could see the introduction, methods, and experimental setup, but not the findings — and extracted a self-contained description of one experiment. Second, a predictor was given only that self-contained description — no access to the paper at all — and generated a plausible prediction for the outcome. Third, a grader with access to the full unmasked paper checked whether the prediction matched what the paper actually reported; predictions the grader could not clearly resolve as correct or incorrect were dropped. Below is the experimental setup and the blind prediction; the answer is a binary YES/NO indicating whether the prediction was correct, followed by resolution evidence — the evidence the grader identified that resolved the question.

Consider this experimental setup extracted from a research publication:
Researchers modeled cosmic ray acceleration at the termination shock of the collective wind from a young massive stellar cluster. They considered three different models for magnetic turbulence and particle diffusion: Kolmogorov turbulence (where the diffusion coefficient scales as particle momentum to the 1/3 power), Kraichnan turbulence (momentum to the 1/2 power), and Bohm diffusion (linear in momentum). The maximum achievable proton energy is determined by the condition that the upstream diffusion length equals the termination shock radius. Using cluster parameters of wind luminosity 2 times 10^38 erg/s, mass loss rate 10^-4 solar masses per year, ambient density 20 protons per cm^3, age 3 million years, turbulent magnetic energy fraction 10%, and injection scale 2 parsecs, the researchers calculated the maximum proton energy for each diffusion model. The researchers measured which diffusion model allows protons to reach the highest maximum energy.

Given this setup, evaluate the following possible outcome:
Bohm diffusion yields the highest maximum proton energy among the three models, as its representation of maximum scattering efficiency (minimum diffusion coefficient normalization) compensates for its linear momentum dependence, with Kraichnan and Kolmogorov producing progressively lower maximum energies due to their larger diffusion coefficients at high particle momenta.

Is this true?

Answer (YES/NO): YES